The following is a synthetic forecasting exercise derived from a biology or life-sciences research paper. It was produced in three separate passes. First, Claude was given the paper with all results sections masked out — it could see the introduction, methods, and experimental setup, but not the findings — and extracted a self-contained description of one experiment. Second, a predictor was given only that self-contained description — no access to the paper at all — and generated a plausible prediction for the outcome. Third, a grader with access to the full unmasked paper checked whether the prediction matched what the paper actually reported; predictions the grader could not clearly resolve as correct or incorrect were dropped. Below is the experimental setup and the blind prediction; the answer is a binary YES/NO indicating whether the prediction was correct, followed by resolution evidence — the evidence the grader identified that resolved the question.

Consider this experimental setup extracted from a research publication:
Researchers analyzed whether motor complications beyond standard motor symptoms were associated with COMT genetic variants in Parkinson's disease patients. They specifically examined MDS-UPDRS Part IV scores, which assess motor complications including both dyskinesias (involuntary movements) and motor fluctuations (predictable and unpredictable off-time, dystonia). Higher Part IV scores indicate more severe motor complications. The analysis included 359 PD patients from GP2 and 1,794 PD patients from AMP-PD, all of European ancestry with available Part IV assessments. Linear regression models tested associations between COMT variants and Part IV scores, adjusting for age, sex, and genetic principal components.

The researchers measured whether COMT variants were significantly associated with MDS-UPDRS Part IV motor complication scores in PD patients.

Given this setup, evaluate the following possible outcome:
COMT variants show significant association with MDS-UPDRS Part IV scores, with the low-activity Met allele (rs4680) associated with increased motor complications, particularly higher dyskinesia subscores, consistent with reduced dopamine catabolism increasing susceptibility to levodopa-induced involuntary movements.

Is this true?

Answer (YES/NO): NO